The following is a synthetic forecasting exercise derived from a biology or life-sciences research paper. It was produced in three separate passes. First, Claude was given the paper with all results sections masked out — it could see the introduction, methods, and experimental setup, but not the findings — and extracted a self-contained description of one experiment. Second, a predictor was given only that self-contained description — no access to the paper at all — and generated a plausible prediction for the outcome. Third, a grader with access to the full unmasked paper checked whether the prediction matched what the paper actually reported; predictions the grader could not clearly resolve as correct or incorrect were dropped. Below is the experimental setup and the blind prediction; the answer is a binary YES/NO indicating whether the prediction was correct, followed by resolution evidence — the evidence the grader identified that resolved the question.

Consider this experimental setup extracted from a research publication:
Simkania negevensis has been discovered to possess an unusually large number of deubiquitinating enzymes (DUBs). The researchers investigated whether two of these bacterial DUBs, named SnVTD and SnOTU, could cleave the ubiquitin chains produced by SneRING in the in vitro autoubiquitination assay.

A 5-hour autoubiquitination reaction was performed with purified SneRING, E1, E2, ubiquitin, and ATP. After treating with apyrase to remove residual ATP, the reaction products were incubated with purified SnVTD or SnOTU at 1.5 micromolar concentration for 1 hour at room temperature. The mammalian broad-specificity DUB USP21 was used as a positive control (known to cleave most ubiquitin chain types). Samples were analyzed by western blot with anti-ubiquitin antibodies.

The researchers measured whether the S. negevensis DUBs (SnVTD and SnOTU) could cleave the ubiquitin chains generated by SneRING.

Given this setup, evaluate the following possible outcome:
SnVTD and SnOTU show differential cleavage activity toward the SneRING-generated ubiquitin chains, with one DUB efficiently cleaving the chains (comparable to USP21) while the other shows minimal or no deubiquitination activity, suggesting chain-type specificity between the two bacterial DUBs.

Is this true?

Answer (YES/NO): NO